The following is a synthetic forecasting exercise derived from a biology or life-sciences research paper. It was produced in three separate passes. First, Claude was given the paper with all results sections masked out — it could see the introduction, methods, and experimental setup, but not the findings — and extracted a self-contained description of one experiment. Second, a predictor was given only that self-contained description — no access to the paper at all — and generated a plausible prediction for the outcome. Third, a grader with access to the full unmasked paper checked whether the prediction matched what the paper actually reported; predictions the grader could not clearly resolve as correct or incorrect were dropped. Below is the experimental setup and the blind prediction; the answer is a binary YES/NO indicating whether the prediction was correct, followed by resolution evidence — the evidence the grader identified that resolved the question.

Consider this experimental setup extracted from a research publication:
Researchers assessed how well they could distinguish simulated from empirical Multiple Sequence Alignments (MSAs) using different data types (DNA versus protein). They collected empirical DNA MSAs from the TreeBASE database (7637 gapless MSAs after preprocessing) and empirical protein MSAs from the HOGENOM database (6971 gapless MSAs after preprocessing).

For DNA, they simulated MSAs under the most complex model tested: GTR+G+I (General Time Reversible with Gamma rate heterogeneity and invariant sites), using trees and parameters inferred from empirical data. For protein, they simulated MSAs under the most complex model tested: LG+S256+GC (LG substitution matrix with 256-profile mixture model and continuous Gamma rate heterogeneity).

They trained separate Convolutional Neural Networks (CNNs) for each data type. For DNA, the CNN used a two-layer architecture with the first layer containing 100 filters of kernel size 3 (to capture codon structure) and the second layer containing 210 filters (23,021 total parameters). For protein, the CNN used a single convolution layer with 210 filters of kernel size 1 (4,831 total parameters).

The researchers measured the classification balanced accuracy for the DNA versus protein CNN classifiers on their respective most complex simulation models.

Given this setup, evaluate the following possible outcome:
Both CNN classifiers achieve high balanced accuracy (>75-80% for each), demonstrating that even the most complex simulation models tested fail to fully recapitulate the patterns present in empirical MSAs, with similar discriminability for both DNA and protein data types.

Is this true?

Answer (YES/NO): NO